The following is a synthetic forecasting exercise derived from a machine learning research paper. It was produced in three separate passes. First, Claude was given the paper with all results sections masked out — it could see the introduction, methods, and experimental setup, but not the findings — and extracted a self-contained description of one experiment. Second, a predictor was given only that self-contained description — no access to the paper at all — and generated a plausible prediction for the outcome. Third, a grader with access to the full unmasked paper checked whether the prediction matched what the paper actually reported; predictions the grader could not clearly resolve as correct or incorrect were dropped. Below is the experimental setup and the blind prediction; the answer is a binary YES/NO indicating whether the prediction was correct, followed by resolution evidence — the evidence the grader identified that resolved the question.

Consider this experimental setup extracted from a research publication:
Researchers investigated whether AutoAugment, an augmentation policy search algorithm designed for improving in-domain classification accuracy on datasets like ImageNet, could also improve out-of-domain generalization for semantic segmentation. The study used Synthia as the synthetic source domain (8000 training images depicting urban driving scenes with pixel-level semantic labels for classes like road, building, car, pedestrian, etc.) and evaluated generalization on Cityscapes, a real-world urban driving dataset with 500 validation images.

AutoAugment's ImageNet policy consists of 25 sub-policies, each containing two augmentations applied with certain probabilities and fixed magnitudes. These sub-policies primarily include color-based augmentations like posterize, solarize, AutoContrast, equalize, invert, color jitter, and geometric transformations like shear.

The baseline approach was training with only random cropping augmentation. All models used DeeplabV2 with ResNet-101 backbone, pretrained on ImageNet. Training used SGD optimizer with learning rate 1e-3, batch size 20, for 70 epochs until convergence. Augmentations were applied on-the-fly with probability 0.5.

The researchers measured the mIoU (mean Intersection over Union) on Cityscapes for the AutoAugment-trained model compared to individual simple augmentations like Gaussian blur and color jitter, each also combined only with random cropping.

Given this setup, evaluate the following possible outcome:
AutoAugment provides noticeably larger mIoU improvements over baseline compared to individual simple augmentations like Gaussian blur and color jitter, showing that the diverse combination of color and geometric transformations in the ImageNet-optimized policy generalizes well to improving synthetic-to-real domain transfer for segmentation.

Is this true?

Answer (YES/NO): NO